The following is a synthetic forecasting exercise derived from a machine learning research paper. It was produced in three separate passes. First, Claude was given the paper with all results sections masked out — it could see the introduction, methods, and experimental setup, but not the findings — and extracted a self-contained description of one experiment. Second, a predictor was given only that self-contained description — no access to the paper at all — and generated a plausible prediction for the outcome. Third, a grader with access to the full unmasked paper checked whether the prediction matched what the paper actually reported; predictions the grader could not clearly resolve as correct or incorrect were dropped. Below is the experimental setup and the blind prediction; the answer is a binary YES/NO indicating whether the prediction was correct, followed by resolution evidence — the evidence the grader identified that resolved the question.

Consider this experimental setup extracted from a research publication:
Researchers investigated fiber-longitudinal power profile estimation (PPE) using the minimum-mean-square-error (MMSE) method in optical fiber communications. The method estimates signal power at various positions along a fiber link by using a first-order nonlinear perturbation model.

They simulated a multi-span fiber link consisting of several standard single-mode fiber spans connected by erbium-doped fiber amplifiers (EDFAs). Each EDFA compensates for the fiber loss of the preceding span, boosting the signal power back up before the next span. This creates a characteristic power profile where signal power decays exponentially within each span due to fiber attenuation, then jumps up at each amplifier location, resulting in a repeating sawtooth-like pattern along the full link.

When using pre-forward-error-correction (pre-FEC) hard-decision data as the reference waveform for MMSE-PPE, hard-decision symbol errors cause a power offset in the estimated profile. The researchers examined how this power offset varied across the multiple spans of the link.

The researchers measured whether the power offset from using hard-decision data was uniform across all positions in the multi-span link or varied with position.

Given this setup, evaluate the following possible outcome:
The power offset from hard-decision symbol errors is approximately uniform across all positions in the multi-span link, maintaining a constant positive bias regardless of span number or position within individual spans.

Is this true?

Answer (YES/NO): NO